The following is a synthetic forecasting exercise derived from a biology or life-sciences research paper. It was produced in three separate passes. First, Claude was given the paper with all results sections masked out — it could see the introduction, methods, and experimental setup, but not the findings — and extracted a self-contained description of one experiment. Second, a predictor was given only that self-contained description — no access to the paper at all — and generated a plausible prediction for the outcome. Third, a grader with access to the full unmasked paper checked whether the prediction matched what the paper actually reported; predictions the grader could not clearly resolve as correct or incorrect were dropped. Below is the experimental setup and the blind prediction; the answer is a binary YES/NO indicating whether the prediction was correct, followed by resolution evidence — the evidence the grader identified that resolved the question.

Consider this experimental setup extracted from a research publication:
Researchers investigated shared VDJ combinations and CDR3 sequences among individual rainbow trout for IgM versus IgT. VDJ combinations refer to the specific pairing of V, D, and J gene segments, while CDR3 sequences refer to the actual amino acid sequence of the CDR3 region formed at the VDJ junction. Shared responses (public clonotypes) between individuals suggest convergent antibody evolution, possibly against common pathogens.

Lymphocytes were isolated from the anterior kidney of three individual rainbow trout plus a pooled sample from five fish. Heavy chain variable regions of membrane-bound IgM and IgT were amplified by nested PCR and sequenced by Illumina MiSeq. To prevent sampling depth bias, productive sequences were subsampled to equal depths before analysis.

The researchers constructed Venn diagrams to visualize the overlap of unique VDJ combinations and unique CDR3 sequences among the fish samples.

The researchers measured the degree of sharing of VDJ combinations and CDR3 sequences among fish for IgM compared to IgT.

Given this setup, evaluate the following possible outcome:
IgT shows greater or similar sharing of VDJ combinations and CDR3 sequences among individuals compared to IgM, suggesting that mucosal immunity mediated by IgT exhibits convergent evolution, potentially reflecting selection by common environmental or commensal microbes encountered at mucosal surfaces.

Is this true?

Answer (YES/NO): NO